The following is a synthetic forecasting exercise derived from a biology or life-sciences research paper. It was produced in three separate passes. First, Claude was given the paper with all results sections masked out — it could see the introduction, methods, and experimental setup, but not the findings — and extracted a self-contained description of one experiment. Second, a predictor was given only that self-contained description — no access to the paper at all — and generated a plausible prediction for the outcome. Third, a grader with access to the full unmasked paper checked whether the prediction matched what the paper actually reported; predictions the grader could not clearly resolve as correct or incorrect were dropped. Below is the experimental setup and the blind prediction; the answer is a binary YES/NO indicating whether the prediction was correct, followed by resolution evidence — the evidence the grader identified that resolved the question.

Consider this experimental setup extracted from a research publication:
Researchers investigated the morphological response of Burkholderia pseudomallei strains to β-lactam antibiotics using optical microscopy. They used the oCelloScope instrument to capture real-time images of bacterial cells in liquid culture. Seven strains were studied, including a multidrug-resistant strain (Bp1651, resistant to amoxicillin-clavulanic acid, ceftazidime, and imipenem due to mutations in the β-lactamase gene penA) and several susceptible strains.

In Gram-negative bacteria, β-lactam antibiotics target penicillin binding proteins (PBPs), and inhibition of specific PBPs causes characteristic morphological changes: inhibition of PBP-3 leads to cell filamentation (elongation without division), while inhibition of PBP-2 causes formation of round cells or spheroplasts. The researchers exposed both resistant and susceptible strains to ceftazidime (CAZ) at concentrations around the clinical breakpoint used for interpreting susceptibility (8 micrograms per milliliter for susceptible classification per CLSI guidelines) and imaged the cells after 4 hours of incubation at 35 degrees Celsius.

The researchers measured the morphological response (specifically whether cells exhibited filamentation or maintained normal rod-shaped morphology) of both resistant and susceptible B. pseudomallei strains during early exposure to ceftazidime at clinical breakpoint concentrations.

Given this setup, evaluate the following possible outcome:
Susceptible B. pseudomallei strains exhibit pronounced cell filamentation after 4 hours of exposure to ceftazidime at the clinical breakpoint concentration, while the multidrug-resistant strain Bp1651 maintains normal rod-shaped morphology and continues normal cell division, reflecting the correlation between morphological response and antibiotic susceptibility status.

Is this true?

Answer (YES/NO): NO